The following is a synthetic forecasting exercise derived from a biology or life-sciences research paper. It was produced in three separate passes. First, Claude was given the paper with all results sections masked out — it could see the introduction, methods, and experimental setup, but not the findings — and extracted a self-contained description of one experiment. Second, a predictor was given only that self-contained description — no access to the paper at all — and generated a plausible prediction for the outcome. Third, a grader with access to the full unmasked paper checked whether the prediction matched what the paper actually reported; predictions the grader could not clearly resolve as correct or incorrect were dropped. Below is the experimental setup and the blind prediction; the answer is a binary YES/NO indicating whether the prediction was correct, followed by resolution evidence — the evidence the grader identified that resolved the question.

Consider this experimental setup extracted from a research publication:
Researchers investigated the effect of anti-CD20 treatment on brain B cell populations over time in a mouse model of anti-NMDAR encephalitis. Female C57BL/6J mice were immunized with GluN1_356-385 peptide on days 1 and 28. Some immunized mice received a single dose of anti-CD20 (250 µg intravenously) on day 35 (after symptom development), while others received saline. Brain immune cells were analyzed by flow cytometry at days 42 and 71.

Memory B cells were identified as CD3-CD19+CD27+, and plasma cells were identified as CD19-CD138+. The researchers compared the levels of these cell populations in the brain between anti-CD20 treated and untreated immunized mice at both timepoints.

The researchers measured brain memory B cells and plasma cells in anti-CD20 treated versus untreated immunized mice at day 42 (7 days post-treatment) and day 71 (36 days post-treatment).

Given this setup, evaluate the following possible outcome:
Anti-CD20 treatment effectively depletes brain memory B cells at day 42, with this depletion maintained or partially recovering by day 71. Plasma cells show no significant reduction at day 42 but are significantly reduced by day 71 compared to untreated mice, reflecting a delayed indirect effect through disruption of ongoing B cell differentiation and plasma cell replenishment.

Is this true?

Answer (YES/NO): YES